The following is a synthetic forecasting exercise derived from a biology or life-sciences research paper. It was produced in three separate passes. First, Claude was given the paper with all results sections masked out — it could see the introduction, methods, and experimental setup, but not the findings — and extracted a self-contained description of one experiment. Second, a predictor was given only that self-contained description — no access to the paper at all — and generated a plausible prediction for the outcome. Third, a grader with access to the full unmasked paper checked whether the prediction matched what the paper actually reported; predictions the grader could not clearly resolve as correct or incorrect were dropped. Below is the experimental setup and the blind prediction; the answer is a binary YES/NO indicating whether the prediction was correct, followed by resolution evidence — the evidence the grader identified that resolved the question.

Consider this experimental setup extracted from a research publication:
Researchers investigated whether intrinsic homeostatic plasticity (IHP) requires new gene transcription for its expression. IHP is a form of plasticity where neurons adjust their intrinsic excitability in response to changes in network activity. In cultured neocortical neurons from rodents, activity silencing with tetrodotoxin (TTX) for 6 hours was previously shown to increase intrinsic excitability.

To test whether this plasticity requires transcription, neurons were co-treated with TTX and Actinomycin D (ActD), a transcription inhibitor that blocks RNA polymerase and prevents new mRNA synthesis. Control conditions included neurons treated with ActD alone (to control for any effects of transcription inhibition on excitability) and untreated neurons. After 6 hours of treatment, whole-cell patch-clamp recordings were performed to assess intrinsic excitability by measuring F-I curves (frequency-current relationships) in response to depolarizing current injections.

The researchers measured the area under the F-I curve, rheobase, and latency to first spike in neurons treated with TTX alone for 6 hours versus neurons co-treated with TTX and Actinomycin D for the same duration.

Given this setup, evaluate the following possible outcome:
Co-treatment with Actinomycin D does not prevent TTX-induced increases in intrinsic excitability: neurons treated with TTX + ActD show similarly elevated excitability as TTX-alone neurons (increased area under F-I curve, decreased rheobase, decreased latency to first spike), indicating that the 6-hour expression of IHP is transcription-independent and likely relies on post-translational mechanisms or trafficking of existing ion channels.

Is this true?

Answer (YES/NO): NO